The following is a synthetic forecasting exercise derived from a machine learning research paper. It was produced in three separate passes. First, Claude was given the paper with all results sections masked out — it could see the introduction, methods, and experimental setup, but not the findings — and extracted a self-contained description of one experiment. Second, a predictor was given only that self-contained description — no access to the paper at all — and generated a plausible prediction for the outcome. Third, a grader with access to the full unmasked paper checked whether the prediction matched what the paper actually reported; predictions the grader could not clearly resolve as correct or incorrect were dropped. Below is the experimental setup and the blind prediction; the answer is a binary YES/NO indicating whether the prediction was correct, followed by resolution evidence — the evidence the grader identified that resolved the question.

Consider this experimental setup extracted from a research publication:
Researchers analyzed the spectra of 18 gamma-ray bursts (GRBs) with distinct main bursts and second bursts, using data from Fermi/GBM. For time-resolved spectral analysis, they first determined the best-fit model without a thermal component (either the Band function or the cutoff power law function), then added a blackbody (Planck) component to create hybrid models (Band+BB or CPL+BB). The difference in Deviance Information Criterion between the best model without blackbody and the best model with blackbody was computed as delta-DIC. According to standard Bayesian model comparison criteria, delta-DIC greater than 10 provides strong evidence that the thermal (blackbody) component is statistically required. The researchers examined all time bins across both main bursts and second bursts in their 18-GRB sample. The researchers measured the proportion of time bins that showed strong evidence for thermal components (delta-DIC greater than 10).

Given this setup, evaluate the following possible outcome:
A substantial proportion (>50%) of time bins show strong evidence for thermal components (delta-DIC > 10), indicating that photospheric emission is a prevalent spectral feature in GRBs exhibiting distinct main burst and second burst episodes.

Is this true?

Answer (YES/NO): YES